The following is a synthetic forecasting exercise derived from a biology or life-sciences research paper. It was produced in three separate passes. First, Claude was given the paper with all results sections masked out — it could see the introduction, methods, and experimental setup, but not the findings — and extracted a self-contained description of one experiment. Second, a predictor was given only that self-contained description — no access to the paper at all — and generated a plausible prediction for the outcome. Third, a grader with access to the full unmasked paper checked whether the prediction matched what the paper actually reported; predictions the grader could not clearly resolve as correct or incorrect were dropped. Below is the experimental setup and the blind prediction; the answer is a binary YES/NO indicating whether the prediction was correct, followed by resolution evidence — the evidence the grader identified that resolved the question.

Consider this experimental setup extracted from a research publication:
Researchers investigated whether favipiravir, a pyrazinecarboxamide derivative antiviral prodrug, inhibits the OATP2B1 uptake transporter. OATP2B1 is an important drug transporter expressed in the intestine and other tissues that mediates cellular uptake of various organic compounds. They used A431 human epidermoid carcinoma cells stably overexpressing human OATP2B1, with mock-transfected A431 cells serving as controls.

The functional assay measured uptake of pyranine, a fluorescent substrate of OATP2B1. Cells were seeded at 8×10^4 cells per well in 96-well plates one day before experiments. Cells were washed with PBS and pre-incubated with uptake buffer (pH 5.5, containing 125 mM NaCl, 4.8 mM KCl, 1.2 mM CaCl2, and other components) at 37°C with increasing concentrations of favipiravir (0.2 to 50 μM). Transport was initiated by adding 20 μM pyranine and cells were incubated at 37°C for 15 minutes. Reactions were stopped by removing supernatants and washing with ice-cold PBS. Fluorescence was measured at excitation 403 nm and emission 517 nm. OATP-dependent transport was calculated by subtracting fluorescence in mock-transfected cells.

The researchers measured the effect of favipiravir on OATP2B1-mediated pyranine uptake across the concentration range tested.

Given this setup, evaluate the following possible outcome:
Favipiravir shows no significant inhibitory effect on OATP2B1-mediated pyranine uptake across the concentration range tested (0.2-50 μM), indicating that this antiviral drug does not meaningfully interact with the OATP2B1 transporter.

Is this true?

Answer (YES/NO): YES